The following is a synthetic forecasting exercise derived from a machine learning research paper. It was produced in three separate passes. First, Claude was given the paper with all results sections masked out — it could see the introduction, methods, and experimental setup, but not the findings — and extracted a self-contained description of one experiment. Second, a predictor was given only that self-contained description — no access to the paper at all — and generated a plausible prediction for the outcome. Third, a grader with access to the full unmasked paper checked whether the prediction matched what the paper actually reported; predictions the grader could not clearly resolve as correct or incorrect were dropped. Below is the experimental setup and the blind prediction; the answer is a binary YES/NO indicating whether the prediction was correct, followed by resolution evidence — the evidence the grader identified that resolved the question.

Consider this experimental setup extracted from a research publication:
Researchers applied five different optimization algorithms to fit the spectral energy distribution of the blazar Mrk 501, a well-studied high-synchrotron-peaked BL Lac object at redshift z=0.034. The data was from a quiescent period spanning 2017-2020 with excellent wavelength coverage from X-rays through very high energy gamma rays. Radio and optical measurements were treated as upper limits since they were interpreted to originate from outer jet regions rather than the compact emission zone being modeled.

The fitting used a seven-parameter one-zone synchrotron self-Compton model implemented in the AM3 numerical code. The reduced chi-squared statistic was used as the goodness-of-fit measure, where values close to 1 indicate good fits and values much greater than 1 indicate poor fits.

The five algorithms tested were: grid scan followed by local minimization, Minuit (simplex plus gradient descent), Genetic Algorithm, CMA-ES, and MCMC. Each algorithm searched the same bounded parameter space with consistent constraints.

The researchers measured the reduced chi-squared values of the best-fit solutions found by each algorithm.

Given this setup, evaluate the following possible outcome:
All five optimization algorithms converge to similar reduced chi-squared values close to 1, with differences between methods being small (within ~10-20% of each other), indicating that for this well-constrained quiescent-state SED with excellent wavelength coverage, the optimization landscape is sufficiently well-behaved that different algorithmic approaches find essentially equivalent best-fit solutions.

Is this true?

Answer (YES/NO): NO